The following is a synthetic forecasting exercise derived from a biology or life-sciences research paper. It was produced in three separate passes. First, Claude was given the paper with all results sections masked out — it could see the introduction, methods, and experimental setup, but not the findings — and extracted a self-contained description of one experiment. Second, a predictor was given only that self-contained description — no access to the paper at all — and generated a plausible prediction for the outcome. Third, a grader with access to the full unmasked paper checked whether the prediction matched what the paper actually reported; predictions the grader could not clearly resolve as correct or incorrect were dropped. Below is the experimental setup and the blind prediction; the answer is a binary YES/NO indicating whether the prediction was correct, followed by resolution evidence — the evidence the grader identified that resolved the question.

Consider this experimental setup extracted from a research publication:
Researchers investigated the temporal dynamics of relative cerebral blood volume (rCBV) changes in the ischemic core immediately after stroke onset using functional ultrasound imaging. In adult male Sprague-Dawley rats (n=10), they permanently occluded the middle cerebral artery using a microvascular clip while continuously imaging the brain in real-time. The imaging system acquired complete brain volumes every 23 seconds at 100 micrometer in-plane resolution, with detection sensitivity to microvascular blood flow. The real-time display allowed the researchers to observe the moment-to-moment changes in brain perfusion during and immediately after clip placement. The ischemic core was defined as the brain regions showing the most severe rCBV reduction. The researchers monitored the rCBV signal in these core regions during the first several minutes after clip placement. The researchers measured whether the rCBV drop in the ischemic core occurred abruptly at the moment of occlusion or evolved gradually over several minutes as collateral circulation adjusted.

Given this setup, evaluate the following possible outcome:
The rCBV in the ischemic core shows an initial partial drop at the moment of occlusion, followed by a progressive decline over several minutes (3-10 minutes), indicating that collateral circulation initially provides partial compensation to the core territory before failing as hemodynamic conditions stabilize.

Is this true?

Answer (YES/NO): NO